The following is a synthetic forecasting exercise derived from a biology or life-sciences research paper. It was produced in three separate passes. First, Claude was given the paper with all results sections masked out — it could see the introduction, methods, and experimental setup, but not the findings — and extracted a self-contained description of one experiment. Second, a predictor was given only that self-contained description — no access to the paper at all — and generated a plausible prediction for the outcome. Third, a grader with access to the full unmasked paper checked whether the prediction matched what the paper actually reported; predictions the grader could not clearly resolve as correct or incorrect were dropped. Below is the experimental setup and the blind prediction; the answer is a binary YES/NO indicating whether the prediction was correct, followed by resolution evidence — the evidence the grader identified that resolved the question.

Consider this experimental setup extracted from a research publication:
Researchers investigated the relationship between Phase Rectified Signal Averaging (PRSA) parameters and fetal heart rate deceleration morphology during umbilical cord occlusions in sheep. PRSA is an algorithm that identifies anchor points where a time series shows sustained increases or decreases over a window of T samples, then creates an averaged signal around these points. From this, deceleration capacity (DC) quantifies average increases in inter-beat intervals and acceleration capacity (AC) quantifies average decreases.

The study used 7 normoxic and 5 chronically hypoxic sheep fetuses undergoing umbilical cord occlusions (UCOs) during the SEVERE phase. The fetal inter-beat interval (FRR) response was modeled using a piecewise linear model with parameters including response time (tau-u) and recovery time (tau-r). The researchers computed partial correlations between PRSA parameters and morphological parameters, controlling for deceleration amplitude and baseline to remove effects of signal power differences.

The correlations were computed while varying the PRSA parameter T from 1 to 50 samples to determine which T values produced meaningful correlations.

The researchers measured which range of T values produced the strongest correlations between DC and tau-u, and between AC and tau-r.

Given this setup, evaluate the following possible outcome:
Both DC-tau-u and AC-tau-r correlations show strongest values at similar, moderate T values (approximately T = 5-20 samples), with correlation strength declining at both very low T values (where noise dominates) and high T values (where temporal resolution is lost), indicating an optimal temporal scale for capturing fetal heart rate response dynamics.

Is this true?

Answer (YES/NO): NO